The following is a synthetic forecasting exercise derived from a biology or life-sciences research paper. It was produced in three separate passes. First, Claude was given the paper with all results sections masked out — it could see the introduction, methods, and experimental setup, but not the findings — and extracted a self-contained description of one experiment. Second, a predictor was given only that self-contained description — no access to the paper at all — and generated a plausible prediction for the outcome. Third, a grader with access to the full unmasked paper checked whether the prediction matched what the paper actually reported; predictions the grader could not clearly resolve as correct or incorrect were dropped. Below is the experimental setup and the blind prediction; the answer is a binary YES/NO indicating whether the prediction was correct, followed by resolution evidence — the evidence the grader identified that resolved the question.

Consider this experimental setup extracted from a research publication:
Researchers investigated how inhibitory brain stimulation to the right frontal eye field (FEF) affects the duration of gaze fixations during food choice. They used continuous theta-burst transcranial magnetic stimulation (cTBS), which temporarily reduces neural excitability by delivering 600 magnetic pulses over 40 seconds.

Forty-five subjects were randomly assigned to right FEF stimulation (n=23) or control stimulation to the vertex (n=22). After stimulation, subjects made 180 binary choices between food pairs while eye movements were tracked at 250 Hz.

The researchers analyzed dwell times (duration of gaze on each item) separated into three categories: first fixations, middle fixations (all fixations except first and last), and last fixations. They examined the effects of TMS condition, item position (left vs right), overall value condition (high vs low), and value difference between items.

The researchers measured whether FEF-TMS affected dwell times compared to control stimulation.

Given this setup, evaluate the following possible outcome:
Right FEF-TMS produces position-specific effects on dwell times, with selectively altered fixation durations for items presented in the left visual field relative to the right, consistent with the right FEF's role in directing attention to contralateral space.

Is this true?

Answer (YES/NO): NO